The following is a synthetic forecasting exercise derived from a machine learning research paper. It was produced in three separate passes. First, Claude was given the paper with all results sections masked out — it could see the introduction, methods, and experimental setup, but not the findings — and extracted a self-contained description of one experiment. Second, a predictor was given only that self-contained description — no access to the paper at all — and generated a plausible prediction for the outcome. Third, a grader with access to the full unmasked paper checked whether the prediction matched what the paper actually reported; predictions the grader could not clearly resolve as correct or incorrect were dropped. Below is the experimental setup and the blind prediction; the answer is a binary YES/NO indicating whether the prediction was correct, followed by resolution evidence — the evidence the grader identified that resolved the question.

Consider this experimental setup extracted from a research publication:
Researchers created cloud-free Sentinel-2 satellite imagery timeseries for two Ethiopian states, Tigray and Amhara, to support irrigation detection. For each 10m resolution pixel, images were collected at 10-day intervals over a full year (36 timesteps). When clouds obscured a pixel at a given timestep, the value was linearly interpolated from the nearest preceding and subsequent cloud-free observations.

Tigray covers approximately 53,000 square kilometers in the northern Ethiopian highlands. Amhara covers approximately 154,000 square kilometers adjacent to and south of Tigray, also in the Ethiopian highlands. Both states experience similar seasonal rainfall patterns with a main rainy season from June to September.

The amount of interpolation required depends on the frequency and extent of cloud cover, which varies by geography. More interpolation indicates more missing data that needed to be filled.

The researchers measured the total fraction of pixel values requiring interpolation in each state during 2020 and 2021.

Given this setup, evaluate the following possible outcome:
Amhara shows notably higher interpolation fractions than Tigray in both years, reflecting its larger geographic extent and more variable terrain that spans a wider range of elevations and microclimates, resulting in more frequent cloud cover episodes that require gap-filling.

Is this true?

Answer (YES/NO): YES